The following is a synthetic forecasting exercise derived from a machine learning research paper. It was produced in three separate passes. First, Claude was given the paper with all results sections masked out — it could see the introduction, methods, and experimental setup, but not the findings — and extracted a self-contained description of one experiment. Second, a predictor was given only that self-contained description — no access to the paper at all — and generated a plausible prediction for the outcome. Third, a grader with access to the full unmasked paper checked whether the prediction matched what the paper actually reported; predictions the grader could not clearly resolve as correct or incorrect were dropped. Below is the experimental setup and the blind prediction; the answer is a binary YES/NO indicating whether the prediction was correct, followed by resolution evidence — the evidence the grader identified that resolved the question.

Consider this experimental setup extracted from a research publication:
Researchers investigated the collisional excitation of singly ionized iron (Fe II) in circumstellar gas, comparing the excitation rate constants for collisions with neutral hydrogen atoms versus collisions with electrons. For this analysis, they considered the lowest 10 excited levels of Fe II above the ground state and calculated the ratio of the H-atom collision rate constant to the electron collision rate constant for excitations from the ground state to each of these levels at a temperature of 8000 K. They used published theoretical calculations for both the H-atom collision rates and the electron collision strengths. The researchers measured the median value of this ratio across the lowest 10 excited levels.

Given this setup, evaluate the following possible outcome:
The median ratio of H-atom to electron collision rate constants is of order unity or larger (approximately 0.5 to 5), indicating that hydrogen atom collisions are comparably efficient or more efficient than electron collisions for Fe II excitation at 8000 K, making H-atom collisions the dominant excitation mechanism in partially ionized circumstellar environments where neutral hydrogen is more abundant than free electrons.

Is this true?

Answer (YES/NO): NO